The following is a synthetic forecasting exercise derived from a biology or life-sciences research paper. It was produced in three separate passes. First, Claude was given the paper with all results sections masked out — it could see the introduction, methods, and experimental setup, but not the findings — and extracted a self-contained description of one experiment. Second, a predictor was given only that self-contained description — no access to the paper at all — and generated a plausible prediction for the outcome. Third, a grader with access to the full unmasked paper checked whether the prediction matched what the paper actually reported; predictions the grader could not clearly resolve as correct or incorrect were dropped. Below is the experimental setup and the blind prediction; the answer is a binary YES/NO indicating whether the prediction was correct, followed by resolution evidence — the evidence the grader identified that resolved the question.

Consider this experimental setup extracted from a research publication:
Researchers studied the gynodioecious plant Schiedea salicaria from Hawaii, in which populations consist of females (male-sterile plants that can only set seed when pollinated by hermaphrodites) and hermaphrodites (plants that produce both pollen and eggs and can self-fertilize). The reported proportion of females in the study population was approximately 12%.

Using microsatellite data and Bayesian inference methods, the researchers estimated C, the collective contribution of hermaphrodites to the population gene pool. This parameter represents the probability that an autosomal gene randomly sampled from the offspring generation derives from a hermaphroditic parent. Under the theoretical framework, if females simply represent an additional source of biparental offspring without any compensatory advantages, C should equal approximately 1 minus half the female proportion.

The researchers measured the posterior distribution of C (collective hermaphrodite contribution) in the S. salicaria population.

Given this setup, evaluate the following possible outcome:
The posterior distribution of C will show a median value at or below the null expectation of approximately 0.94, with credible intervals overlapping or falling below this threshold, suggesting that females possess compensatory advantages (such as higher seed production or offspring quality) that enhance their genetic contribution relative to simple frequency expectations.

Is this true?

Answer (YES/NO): YES